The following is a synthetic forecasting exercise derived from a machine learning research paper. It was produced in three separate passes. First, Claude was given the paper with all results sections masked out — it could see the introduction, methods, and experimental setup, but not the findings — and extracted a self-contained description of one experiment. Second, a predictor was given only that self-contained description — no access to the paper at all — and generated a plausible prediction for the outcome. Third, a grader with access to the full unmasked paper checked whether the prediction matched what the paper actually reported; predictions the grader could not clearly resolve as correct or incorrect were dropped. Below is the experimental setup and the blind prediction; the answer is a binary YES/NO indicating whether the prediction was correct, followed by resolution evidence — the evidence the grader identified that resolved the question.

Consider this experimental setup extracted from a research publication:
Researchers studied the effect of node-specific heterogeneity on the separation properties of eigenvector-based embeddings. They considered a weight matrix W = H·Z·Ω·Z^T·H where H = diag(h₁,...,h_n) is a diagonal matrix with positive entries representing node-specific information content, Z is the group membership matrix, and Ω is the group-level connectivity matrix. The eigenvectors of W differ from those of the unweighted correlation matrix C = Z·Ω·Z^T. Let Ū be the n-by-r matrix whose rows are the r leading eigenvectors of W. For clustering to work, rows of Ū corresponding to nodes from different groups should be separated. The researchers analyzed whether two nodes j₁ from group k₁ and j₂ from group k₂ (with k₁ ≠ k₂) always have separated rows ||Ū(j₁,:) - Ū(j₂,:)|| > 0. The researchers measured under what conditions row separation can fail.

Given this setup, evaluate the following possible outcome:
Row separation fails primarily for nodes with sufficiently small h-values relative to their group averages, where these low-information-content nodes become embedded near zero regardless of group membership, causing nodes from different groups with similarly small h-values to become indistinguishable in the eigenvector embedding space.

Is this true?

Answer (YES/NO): NO